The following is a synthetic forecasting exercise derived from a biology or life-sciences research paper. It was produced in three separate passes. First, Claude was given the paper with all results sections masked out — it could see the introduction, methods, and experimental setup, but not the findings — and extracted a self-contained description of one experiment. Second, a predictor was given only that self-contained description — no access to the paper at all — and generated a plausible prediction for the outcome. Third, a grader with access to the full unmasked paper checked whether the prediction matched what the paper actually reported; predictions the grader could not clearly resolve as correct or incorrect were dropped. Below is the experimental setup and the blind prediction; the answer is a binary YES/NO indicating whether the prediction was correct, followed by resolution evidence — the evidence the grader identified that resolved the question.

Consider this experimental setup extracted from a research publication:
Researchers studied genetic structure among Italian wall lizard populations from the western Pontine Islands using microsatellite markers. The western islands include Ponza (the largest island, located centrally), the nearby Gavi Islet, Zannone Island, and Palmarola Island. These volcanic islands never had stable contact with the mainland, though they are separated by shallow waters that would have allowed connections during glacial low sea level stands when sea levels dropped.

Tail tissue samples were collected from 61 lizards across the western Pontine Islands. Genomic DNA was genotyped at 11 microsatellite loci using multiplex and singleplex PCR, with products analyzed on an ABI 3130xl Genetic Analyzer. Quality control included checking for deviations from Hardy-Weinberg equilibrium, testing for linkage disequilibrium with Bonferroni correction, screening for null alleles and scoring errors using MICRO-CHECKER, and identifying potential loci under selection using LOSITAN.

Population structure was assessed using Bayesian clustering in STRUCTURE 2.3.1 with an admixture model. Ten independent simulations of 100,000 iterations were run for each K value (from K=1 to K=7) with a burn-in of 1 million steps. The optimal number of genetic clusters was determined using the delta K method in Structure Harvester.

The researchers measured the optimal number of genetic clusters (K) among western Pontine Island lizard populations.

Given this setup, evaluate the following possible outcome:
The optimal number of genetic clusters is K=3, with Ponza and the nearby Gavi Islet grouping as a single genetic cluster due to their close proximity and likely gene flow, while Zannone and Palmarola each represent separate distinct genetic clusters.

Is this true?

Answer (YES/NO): NO